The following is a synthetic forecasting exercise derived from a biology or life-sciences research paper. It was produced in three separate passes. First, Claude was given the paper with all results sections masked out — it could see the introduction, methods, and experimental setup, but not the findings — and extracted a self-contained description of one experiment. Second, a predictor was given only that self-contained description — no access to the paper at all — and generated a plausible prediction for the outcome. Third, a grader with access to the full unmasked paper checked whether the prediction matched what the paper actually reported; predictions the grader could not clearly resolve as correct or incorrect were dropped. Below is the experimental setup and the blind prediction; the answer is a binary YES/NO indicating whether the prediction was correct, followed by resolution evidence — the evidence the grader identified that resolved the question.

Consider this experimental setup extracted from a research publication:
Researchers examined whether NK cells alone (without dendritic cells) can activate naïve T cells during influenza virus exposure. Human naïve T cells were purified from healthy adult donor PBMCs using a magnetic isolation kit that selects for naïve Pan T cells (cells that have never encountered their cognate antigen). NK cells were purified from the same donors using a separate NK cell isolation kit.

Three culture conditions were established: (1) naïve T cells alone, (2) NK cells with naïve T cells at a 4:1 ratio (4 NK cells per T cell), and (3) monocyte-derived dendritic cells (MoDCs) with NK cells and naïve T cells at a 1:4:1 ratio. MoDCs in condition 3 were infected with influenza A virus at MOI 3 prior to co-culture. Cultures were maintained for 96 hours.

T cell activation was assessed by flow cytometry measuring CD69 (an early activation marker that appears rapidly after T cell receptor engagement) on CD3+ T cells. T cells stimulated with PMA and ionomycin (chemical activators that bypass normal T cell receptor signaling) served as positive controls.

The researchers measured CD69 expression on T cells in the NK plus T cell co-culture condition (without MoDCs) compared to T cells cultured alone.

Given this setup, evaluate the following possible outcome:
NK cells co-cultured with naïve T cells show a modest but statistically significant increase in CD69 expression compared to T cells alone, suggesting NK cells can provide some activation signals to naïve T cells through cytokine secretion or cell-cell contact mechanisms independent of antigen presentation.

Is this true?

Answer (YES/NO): NO